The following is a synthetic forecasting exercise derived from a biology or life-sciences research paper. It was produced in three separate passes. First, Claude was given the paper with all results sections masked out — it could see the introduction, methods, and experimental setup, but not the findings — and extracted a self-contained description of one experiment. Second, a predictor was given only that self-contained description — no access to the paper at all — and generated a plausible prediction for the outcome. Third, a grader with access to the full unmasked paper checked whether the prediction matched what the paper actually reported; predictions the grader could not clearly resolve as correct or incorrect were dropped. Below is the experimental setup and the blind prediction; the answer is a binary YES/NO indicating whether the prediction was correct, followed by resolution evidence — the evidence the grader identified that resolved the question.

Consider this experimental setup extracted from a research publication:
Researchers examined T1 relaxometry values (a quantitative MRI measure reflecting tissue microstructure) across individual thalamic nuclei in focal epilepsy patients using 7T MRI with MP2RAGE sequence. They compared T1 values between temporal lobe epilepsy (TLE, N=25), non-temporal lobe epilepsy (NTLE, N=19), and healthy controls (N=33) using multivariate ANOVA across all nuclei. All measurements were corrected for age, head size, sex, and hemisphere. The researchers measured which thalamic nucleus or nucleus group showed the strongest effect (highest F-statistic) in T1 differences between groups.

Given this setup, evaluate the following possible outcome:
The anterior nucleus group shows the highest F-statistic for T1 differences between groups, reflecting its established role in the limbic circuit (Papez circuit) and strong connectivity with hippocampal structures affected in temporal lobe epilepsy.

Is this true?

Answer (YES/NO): NO